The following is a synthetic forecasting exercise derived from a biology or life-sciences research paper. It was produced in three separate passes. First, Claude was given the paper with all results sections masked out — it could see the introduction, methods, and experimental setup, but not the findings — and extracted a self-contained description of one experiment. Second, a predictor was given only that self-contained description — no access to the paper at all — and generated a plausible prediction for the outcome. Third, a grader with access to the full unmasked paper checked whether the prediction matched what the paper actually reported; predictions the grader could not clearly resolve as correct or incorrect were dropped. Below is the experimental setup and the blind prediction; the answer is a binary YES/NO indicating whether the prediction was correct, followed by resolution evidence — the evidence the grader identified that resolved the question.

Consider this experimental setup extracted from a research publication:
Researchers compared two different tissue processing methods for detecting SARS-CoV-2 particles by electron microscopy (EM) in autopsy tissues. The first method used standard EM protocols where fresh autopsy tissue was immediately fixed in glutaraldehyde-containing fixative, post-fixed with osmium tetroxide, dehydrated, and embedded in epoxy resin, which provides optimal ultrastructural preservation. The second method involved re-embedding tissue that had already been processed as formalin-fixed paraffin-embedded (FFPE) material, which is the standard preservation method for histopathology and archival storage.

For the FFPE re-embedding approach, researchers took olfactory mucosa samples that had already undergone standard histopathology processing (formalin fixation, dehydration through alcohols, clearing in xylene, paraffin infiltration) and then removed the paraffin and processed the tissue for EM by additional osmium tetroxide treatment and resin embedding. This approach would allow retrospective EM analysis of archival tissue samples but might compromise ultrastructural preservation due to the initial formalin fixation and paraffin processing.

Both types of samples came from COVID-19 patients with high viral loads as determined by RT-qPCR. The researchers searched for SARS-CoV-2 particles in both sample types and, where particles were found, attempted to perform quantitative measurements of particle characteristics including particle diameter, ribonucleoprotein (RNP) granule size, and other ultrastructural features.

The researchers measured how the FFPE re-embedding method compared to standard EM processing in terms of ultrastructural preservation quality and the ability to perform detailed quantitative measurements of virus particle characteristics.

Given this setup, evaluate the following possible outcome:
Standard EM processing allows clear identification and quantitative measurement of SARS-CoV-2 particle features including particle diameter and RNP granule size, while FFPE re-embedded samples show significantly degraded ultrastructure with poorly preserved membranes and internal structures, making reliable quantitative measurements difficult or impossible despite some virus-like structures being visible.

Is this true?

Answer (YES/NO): YES